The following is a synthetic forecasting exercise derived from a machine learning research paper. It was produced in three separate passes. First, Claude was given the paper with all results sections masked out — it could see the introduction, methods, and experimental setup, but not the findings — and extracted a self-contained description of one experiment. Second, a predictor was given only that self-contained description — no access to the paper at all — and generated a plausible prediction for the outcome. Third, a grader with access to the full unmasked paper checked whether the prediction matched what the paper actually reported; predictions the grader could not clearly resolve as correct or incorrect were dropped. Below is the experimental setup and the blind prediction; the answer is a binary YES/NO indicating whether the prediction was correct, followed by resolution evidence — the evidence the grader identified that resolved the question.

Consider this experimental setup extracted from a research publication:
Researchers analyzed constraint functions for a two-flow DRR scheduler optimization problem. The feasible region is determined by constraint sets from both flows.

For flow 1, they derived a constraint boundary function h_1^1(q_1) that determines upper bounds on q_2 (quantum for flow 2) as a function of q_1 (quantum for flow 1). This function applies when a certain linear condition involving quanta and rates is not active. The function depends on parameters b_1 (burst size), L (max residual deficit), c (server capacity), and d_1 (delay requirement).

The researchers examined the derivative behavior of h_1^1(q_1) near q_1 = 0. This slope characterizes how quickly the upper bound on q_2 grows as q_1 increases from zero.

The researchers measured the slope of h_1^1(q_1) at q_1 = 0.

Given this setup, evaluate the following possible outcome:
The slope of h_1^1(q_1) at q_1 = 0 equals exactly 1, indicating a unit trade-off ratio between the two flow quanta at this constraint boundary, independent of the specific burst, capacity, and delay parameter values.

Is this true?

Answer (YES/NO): NO